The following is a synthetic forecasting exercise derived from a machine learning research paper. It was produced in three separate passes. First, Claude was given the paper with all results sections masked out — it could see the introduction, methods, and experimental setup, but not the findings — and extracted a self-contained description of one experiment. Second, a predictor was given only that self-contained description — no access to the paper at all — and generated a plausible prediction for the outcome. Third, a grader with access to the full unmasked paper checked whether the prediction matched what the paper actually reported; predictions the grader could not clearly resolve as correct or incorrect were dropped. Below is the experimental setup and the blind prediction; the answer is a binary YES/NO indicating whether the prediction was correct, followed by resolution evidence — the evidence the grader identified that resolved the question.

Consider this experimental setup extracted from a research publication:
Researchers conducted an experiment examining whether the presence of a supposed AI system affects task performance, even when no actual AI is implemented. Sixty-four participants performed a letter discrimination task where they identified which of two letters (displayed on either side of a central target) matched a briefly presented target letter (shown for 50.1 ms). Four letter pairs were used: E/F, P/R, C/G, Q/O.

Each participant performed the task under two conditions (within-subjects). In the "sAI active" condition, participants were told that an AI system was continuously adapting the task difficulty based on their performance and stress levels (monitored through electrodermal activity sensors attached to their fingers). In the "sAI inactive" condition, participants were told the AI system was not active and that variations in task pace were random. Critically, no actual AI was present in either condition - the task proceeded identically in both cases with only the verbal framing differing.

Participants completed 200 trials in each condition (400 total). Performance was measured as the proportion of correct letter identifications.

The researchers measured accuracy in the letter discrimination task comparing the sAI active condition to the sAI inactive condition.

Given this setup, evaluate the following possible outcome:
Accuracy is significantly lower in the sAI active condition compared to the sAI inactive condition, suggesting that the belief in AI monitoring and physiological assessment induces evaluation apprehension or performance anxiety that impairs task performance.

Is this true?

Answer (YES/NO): NO